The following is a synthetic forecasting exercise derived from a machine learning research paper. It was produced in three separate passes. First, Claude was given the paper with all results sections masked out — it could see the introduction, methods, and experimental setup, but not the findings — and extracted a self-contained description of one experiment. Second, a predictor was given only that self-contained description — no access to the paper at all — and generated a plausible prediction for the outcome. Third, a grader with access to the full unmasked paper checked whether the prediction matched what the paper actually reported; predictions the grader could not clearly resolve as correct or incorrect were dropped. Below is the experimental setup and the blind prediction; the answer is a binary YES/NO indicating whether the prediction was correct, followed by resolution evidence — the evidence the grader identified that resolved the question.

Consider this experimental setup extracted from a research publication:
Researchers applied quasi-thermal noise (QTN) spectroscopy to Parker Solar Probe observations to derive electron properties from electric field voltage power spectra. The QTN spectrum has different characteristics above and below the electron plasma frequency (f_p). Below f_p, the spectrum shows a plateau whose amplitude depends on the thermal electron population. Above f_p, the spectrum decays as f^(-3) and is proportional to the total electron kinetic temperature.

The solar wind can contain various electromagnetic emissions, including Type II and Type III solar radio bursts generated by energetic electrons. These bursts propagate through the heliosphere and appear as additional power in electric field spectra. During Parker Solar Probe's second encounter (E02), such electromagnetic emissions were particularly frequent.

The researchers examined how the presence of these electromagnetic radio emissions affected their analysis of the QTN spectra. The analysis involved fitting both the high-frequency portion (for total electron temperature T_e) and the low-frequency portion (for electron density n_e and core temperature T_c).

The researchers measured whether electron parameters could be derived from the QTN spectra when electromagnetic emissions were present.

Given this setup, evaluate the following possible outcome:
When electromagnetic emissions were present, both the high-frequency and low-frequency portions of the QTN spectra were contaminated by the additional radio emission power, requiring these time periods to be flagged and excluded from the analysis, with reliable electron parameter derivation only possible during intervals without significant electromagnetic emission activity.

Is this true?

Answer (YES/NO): NO